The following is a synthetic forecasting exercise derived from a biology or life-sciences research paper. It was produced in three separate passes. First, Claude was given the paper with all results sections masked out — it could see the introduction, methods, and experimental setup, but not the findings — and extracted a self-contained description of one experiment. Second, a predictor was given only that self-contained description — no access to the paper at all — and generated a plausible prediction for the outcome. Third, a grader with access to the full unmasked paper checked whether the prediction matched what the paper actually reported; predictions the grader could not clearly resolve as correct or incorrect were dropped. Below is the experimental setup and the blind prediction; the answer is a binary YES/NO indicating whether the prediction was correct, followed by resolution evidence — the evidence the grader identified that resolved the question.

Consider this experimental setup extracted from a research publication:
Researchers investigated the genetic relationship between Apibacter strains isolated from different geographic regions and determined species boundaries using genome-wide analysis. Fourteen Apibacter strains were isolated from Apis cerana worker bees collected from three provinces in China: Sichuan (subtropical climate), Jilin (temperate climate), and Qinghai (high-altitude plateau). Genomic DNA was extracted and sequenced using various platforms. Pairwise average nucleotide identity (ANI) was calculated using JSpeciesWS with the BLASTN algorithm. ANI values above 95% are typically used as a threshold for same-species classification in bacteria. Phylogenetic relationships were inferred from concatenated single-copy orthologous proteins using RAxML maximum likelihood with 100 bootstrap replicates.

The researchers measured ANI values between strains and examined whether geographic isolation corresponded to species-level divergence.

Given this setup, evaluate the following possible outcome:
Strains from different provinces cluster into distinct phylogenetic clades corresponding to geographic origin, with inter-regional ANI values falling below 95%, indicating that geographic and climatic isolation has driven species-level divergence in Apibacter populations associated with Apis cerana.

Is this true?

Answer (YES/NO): NO